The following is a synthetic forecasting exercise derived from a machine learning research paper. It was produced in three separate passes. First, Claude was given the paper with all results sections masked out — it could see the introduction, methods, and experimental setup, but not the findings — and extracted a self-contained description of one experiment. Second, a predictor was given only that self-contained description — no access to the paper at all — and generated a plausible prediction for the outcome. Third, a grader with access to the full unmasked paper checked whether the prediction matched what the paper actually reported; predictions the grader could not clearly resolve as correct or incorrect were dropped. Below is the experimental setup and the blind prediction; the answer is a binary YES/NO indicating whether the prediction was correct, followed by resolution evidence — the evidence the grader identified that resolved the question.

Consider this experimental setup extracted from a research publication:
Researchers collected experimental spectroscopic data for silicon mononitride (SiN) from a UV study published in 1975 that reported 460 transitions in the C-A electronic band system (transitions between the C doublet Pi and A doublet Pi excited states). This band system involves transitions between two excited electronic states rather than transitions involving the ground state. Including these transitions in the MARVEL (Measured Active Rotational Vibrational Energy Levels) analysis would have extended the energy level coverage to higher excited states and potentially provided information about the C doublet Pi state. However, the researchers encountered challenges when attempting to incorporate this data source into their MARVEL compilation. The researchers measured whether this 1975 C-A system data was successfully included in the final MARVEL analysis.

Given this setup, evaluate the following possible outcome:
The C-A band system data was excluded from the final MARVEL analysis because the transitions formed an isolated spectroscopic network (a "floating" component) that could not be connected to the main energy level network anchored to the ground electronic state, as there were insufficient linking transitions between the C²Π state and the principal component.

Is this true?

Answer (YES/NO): NO